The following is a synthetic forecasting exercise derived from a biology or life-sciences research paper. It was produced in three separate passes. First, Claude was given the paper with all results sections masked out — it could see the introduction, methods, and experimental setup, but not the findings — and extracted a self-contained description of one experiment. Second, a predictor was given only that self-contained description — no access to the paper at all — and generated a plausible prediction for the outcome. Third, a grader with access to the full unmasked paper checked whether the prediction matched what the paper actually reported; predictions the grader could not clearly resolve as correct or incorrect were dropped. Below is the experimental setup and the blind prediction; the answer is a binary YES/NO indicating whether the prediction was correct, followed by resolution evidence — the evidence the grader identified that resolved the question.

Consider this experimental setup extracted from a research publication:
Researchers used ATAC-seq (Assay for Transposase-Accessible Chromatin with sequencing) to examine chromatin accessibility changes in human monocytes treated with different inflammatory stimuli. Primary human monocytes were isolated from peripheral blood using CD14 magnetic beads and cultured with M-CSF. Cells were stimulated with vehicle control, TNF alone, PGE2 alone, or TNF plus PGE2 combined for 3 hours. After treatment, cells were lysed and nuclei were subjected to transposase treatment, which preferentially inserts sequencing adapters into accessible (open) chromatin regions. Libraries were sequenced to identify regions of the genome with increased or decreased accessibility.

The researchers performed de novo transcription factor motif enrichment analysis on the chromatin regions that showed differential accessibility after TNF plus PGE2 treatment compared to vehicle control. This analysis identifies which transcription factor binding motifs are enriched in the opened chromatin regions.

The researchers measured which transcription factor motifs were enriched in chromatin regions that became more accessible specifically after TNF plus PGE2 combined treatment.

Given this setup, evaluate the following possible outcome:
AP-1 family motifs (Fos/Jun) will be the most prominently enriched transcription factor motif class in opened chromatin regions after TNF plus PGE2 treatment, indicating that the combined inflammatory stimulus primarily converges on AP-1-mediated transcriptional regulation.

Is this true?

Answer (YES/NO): NO